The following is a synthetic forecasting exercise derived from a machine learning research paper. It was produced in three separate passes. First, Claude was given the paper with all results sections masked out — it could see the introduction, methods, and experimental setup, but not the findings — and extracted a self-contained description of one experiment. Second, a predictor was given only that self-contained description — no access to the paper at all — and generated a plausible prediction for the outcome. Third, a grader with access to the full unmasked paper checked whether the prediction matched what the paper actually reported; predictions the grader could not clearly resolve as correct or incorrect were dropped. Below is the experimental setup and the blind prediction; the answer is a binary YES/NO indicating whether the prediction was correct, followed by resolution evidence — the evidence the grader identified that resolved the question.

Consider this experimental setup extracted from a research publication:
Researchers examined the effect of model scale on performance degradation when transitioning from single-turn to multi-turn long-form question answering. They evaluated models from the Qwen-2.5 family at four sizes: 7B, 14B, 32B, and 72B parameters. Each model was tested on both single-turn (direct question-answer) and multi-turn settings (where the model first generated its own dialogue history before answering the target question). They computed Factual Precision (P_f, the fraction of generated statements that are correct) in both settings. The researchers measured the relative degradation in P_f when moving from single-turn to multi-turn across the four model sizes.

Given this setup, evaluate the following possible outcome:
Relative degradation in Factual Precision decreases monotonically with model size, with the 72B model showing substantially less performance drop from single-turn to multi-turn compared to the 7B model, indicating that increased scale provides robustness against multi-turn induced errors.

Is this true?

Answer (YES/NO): NO